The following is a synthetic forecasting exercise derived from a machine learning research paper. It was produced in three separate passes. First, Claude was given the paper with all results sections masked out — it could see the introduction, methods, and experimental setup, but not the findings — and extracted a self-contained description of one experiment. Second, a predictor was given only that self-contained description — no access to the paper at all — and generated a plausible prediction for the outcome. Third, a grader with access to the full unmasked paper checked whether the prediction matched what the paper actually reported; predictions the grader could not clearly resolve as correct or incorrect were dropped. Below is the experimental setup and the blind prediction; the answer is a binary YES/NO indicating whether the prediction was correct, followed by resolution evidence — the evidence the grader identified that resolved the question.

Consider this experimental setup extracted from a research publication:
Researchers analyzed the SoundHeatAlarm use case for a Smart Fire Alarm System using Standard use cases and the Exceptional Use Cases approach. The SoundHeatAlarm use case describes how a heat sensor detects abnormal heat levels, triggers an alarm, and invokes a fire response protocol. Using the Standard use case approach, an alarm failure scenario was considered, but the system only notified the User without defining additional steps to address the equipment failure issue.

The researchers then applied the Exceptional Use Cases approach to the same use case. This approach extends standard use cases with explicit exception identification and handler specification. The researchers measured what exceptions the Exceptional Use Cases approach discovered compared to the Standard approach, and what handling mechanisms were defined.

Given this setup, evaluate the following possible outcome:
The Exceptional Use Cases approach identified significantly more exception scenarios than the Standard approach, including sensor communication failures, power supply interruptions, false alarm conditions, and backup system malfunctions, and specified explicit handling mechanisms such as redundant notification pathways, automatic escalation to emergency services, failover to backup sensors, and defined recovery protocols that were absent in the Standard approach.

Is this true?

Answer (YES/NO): NO